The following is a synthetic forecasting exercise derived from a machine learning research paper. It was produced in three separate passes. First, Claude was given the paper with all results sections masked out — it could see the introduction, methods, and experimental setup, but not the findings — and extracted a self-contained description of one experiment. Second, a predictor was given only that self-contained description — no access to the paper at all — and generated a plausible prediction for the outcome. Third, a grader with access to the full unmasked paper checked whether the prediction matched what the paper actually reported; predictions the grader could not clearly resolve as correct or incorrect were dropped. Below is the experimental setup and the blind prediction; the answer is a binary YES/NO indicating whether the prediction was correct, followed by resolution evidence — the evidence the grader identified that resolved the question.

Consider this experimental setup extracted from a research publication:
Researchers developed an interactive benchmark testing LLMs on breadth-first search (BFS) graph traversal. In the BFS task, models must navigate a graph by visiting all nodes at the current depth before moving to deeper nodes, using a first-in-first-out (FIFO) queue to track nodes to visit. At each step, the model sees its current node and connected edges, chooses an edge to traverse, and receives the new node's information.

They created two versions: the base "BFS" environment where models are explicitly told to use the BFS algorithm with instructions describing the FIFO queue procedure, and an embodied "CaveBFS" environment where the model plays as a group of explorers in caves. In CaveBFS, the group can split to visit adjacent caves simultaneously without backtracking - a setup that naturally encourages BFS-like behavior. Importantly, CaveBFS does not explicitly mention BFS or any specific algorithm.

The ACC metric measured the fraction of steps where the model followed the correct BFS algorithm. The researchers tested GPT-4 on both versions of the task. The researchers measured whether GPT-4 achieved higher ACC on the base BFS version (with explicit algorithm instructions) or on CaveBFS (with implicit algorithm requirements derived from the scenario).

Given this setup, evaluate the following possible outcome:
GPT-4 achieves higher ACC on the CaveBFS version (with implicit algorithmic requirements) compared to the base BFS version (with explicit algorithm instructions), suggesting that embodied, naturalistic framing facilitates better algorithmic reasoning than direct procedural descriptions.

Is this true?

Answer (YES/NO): NO